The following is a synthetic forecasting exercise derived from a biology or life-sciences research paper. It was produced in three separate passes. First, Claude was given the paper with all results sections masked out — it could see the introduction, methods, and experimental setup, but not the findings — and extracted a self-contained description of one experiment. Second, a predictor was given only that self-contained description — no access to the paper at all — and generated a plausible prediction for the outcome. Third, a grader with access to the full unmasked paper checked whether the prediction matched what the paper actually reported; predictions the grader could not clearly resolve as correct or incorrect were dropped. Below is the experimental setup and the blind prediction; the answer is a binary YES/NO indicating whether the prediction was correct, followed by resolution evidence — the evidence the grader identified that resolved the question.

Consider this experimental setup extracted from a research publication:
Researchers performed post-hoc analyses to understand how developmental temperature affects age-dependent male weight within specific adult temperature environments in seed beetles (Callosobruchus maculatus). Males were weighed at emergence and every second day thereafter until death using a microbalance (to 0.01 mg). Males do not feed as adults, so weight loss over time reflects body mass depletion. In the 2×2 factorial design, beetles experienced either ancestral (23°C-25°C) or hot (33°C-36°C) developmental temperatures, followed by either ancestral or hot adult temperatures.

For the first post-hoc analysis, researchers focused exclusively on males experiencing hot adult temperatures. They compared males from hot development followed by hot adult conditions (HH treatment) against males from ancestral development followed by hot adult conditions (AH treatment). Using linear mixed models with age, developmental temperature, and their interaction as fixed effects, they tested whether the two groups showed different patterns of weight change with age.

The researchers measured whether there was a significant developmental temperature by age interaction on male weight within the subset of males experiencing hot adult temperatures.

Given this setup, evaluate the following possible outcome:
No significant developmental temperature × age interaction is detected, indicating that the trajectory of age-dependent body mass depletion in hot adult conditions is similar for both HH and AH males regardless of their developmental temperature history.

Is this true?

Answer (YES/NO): NO